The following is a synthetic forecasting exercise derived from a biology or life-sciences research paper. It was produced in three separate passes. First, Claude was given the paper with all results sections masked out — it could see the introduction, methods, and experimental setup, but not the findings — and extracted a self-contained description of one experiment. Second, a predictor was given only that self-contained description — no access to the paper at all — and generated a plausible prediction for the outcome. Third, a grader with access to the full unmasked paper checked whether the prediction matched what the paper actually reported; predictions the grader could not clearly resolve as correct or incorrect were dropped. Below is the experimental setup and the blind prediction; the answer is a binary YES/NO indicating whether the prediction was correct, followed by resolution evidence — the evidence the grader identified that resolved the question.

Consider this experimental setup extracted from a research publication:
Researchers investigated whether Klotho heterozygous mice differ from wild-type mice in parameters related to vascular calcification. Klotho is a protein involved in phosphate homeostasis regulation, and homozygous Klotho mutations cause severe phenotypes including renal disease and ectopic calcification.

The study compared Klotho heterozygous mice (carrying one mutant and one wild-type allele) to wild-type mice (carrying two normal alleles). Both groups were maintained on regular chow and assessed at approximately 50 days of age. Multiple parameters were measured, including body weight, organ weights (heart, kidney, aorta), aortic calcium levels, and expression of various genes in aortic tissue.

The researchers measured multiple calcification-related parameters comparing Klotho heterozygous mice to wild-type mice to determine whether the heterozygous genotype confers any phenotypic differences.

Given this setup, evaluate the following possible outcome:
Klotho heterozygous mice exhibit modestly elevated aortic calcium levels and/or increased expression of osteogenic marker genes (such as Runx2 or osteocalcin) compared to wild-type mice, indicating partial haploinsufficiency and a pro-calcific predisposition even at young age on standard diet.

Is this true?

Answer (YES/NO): NO